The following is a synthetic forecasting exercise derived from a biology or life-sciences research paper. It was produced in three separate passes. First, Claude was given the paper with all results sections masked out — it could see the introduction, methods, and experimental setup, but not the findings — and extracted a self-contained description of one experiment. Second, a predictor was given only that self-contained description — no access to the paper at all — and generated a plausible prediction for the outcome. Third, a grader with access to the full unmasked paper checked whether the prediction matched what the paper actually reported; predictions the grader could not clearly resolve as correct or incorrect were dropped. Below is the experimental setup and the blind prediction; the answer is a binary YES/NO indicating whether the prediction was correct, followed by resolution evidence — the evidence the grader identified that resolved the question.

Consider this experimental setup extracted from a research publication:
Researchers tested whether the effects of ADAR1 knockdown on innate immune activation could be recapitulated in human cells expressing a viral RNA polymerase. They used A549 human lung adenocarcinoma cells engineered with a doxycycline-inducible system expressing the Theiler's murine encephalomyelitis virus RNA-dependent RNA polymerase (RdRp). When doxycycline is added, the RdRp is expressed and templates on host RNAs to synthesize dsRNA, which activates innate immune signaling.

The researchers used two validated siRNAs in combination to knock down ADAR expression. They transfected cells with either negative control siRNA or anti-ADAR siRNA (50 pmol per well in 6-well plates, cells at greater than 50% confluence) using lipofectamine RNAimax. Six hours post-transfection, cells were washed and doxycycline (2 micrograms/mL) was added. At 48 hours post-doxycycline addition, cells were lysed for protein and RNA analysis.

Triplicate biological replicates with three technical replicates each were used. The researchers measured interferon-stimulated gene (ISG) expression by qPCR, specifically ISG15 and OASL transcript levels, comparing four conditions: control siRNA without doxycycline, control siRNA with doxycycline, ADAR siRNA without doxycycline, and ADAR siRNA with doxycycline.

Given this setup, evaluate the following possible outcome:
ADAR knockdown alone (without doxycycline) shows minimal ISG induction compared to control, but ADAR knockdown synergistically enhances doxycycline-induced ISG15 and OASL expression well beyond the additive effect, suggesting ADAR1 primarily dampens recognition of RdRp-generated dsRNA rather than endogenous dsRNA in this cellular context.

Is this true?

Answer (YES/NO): NO